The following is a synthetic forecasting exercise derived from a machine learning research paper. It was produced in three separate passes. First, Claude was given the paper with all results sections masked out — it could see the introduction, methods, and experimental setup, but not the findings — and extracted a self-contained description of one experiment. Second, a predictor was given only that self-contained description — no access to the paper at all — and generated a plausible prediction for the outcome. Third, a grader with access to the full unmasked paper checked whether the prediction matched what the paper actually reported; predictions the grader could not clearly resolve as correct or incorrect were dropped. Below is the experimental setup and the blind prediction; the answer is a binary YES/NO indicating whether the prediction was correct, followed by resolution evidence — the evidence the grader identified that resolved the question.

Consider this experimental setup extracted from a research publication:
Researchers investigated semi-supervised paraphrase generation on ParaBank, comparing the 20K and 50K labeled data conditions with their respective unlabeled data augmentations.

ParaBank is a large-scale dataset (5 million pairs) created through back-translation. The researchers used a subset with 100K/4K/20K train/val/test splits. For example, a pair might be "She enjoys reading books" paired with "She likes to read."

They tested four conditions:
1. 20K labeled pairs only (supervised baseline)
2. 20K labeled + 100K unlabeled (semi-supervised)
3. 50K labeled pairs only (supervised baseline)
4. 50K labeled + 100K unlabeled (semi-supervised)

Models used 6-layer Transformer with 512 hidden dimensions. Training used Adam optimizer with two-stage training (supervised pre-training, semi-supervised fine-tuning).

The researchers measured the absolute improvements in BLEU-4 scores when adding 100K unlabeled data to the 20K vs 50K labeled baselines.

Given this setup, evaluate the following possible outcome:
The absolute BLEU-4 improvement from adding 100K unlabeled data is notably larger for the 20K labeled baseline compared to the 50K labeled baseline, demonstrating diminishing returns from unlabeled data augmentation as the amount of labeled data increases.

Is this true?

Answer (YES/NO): YES